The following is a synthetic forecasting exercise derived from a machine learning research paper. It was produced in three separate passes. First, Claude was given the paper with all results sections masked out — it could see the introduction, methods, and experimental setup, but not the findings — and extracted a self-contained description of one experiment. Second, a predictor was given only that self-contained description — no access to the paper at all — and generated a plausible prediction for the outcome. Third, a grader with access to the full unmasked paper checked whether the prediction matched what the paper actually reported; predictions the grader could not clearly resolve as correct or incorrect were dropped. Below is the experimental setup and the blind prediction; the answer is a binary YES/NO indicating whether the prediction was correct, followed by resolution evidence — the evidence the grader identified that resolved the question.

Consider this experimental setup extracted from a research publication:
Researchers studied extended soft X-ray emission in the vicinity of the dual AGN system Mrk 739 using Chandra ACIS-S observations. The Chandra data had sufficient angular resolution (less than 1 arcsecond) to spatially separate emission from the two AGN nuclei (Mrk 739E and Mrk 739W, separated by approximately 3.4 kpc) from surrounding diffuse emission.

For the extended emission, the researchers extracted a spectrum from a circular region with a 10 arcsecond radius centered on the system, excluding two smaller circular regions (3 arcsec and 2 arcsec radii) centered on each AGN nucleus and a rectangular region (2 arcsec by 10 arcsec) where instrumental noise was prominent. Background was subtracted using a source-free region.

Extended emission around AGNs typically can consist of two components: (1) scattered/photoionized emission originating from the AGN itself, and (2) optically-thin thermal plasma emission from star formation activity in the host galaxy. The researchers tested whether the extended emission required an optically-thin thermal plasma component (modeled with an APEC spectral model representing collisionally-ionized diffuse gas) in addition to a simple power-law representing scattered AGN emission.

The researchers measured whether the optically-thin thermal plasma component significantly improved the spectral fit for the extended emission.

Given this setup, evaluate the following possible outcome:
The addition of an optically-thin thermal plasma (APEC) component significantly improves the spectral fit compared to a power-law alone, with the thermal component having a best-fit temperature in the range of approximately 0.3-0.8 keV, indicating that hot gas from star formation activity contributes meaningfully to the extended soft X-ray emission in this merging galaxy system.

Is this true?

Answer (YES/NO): NO